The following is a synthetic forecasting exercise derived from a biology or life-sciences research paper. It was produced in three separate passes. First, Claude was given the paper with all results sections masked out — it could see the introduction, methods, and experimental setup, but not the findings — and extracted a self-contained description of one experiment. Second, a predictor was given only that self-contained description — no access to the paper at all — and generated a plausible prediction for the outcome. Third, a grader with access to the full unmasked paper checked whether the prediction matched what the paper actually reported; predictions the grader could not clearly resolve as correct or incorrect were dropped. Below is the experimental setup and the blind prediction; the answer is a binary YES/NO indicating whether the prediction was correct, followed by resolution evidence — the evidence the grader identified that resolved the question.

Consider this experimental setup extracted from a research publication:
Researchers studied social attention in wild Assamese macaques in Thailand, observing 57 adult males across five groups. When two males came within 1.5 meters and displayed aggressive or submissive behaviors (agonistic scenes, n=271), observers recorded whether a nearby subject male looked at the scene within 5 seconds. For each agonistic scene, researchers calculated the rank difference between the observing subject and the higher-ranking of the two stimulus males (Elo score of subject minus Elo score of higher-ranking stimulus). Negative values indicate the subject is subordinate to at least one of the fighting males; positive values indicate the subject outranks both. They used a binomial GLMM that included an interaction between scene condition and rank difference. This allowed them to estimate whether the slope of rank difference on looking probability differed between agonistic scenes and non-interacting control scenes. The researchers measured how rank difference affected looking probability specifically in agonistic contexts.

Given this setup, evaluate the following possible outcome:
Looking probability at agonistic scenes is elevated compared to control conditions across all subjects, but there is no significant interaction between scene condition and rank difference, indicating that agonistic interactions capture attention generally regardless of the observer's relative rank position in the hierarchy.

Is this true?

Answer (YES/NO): NO